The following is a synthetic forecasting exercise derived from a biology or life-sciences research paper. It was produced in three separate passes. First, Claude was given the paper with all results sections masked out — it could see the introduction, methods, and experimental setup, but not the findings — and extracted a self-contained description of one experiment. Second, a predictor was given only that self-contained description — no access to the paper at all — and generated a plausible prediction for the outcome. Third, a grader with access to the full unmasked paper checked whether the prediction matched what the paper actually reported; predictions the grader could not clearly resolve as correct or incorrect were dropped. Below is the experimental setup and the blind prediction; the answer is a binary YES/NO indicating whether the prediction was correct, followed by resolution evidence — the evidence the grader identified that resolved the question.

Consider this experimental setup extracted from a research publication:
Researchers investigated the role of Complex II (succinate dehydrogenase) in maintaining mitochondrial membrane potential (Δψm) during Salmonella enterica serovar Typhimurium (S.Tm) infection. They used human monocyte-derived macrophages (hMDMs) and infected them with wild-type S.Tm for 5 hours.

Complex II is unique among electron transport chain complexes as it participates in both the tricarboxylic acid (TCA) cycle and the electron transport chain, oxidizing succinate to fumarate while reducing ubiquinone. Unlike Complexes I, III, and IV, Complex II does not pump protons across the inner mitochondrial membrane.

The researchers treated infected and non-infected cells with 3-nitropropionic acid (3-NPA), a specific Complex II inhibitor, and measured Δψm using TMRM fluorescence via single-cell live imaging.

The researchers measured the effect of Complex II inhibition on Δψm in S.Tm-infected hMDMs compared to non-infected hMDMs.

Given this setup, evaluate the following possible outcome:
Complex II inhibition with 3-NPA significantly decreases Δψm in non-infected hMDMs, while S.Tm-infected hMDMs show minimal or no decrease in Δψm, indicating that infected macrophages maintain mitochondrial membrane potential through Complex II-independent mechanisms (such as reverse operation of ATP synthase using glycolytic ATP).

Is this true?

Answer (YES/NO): NO